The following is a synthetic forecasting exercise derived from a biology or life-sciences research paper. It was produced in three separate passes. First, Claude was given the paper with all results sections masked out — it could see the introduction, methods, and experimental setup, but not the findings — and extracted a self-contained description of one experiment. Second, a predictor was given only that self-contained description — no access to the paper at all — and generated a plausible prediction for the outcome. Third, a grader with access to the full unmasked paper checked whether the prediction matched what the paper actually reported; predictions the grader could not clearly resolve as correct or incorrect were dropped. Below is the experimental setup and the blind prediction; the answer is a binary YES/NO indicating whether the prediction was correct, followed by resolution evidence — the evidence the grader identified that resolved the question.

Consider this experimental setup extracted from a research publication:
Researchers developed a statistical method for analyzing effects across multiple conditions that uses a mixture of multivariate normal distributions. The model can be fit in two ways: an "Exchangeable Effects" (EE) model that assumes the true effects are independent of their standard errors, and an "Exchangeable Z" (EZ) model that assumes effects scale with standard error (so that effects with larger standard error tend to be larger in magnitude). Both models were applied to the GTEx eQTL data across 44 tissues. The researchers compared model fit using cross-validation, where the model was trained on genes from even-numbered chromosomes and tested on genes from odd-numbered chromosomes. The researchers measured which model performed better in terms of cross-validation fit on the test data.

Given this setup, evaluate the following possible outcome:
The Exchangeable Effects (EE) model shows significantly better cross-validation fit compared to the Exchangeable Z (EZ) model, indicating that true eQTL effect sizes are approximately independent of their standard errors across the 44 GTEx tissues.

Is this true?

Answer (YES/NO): NO